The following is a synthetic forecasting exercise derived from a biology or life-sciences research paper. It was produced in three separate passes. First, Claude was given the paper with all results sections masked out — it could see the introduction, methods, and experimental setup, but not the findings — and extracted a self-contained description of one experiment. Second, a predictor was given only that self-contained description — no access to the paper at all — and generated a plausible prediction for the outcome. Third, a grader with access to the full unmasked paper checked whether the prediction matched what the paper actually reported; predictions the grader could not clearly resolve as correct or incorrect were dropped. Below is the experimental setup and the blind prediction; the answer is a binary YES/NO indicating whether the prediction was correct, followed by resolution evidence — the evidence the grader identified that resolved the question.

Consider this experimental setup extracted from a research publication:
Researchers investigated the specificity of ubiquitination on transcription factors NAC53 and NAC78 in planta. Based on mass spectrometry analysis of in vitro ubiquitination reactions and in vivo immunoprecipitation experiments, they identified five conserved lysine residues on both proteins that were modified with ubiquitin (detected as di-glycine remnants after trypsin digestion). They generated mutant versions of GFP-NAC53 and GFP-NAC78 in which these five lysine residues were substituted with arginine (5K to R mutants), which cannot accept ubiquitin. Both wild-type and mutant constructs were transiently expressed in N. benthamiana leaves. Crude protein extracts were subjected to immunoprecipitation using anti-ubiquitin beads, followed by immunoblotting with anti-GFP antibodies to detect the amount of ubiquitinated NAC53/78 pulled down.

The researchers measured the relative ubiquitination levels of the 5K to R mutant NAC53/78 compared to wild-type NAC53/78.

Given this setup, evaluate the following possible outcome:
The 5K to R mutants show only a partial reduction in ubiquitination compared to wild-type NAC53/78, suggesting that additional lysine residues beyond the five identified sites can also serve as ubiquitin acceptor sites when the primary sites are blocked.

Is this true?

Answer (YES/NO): NO